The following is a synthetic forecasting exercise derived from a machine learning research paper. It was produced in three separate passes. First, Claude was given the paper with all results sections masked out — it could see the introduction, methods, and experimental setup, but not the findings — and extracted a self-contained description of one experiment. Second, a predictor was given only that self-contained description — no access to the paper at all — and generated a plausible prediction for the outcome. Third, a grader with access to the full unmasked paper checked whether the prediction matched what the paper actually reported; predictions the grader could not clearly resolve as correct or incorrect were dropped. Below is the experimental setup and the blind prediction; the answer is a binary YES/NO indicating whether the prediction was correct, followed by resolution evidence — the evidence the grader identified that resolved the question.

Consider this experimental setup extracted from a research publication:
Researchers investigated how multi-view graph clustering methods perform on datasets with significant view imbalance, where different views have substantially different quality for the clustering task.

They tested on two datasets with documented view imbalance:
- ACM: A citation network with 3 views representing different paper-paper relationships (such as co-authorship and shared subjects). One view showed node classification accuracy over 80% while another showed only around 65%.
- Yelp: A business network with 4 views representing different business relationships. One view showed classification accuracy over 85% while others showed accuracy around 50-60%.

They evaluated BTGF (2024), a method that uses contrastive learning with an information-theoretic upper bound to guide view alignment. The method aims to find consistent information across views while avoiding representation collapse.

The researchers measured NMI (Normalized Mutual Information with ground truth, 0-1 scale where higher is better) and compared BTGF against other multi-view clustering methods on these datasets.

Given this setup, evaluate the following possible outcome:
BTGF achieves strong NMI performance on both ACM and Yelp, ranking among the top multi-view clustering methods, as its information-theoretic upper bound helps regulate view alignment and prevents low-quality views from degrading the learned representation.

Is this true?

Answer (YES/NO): NO